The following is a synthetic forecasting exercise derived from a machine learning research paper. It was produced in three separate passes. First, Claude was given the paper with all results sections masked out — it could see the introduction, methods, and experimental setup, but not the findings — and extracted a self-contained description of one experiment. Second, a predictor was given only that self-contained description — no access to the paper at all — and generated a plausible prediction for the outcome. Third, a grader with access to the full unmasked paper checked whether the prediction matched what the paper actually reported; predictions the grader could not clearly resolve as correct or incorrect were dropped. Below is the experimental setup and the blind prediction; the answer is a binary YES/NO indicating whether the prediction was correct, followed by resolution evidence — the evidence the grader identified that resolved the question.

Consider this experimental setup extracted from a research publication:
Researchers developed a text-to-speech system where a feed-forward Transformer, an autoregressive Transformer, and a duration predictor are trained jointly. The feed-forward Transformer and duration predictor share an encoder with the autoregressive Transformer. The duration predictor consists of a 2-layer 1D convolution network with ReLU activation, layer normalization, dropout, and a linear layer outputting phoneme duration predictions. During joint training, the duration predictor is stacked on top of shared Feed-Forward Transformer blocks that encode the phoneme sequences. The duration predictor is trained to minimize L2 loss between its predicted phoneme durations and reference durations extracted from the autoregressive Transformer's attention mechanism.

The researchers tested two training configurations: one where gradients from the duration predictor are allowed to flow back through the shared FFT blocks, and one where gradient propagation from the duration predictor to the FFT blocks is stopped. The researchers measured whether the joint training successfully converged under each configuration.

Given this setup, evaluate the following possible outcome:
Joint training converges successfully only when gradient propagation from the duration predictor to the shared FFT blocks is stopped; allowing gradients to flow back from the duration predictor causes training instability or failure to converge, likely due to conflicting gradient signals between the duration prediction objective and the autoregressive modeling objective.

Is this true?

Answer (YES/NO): YES